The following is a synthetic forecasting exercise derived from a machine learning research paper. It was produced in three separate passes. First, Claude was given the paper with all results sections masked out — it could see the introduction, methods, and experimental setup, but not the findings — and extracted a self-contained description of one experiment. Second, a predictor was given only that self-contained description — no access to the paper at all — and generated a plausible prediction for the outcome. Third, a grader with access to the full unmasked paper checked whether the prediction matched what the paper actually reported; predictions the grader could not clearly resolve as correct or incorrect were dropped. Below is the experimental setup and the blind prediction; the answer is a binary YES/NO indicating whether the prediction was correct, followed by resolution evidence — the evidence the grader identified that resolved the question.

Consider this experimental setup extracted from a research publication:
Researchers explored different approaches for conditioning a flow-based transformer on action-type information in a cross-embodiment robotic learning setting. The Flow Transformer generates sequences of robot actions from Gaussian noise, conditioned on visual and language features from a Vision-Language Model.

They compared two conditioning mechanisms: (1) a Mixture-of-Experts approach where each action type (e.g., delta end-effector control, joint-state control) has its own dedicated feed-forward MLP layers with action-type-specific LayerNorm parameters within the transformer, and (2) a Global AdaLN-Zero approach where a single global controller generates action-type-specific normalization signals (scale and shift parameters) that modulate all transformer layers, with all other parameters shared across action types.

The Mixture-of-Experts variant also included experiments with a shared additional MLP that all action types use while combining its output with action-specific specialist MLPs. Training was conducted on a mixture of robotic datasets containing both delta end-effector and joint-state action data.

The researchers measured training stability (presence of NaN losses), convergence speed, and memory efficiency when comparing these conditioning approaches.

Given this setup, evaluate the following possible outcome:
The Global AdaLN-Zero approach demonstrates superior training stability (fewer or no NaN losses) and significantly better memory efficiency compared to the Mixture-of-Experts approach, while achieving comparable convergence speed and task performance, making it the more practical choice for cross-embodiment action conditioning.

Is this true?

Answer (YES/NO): NO